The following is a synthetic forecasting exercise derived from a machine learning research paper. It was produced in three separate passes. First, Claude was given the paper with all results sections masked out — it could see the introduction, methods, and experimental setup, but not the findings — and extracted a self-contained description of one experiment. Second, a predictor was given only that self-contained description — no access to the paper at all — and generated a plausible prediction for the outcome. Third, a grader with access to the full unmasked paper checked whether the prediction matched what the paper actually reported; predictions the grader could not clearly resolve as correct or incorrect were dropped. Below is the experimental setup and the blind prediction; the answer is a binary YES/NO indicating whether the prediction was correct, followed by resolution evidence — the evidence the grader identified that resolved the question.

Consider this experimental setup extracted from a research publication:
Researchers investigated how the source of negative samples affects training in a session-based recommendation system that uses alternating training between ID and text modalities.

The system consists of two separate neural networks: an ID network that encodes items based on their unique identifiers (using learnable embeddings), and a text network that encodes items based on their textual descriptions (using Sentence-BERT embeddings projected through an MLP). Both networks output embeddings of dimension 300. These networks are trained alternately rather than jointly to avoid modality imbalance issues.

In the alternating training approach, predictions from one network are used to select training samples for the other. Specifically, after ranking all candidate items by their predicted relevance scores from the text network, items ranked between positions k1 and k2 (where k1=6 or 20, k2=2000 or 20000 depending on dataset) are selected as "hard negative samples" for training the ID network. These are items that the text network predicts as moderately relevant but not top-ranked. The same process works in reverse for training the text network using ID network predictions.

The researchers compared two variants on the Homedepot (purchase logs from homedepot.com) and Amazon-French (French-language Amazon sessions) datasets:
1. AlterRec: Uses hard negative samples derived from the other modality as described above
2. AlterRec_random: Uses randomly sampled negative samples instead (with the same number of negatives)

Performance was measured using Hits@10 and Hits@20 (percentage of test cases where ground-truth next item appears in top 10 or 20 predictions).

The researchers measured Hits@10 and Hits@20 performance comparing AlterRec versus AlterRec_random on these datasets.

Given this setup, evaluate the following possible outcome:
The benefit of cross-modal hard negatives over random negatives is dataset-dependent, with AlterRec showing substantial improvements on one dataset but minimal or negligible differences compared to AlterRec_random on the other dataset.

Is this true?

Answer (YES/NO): NO